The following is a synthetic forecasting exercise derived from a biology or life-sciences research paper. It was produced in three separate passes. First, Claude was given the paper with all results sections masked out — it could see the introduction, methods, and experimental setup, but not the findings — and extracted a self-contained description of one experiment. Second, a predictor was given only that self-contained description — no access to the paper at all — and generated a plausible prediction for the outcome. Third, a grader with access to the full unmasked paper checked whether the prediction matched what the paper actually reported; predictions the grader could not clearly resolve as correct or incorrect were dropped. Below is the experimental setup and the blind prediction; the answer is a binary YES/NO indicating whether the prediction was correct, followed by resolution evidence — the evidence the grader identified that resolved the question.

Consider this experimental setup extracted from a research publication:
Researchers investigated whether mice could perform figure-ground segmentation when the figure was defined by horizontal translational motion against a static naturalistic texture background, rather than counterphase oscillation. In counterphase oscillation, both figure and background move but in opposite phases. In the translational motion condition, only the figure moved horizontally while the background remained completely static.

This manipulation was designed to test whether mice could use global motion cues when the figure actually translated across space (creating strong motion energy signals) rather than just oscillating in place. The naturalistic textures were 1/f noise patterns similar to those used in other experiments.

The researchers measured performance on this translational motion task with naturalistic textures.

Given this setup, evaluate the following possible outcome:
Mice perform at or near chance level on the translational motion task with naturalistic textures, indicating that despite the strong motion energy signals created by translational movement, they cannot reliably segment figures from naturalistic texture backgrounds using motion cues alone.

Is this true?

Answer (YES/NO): NO